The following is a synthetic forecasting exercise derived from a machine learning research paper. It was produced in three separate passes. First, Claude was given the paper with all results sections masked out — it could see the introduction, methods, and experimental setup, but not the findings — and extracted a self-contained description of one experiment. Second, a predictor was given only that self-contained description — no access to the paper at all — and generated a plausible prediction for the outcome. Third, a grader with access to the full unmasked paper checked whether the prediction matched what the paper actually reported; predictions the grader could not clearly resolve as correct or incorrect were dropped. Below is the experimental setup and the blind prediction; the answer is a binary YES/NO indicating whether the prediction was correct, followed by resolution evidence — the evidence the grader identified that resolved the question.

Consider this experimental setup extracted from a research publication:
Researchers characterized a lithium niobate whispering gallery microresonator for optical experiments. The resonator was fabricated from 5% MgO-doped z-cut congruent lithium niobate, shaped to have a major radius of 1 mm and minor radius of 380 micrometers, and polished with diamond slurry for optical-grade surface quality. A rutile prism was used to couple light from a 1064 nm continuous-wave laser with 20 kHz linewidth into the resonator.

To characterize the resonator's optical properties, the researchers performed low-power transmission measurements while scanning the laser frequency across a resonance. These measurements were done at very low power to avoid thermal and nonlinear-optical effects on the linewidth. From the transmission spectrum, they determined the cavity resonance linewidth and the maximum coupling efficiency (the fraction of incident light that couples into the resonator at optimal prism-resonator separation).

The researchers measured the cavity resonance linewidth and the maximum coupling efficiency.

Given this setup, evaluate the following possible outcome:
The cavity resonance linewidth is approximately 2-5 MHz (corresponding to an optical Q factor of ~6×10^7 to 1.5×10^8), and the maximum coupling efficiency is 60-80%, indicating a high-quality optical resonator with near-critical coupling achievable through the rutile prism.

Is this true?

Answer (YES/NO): NO